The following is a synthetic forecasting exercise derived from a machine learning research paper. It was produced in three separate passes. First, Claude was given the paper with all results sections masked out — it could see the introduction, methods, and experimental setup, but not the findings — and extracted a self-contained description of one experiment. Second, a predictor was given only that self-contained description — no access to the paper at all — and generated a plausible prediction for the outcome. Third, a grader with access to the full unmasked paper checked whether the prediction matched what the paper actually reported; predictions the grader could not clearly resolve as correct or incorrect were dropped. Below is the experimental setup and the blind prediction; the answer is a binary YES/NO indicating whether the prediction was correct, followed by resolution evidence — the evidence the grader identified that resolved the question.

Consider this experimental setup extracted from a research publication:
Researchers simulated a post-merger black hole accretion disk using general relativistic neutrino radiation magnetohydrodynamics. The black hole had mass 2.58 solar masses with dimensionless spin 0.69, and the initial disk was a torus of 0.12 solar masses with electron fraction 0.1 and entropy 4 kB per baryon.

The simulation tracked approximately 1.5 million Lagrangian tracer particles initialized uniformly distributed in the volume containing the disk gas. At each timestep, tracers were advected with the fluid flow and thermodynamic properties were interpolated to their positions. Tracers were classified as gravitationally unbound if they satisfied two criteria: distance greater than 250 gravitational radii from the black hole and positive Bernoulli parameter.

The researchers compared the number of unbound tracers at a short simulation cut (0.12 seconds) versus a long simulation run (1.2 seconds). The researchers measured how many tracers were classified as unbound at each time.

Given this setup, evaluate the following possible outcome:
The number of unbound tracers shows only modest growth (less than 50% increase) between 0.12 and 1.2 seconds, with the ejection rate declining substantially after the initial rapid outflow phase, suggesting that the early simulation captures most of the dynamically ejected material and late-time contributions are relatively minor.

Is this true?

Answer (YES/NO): NO